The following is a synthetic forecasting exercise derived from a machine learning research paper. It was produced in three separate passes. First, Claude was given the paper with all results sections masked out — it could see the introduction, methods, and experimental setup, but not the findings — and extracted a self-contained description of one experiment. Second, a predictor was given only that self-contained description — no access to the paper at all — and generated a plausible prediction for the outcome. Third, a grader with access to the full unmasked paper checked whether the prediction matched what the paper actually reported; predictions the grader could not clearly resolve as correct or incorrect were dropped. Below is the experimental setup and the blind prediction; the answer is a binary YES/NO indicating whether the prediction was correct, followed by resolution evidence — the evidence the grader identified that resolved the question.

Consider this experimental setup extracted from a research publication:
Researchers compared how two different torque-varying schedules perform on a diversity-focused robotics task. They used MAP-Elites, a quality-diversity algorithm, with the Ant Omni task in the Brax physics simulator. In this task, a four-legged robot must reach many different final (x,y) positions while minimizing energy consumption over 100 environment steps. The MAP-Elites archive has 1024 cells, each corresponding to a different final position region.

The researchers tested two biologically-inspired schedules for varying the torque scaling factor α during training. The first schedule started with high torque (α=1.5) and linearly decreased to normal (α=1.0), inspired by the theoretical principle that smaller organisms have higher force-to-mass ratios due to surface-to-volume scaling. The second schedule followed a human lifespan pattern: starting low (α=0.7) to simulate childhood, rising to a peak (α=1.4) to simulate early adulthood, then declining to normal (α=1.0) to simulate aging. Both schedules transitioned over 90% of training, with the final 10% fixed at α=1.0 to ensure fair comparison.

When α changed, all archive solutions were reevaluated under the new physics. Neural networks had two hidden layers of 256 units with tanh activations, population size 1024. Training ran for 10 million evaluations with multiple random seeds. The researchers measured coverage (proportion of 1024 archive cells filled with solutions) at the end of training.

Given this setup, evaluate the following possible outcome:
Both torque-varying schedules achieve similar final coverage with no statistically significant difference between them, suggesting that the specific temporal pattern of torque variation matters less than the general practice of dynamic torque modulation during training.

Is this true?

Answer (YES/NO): NO